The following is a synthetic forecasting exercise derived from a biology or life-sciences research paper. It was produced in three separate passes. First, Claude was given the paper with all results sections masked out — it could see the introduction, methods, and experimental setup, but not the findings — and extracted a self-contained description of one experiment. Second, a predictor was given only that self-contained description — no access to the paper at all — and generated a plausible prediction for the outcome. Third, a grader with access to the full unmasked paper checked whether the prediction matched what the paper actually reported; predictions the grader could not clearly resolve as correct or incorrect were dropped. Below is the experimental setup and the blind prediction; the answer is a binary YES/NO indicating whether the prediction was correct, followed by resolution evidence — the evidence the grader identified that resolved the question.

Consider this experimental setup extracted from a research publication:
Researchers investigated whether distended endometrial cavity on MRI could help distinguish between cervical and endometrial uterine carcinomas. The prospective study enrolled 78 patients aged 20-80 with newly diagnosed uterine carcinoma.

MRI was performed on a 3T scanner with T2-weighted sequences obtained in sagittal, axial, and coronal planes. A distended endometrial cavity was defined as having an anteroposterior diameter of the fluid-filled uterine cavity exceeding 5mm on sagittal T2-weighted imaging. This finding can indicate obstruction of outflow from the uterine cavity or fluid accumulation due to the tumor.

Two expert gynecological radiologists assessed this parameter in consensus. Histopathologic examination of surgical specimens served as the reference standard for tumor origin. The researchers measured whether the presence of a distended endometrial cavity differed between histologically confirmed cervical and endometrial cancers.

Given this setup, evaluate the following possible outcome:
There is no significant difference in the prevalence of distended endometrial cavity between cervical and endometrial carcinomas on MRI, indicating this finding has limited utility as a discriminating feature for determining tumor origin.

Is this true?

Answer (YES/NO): YES